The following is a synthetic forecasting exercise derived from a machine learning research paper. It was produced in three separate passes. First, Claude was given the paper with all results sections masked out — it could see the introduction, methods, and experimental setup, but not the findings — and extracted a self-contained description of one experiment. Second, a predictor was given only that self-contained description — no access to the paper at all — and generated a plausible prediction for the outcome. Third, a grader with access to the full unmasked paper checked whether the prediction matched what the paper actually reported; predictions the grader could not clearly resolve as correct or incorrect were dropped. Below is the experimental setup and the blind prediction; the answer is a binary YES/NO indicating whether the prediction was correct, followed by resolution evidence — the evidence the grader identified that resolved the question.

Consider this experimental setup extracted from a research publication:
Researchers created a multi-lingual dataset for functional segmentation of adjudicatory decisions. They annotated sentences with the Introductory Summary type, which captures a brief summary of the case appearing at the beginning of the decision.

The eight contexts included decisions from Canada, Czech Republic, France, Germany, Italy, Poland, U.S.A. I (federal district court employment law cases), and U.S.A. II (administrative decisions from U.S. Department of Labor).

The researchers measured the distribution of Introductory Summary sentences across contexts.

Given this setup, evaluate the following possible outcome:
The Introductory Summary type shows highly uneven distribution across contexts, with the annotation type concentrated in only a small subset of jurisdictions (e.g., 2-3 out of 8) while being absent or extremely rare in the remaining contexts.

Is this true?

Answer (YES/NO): YES